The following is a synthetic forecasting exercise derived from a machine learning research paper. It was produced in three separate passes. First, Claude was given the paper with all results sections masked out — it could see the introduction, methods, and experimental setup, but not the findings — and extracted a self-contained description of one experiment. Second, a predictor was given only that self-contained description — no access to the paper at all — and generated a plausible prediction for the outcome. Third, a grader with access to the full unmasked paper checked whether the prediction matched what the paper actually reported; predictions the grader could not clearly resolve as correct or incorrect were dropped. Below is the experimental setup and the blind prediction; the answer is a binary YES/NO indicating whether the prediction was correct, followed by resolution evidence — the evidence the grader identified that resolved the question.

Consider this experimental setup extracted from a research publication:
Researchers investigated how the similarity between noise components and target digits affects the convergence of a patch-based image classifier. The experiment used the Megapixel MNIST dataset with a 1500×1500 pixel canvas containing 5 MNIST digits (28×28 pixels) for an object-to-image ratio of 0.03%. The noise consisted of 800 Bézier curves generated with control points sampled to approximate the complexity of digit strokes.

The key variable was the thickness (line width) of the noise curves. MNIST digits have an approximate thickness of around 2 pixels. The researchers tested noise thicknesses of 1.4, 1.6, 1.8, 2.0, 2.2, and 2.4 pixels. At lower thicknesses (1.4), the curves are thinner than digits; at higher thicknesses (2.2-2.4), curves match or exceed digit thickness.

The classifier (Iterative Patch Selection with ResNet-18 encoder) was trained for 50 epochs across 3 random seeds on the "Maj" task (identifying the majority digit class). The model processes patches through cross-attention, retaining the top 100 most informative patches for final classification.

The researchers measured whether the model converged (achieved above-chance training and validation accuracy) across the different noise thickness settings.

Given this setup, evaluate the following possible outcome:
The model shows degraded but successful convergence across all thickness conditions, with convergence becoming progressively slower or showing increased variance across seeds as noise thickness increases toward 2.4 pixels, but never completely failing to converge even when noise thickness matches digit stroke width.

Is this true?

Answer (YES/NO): NO